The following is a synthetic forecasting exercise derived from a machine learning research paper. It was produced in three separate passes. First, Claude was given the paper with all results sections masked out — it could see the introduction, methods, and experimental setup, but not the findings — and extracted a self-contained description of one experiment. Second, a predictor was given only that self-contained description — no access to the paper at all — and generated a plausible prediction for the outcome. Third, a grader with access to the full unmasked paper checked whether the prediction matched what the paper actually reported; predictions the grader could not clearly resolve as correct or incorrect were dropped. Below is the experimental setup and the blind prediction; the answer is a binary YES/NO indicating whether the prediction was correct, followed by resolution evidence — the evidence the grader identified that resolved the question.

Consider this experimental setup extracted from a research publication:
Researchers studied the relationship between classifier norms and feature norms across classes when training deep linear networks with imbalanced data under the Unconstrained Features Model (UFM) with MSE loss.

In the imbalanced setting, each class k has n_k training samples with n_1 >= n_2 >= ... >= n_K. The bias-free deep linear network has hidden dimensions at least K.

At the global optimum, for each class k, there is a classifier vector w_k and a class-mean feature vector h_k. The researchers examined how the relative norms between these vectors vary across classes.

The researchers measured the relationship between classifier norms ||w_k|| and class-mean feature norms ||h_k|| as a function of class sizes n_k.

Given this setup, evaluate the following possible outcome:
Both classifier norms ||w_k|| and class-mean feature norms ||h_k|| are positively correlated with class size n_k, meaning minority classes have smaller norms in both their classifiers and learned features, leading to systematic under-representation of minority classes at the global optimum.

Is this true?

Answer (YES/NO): NO